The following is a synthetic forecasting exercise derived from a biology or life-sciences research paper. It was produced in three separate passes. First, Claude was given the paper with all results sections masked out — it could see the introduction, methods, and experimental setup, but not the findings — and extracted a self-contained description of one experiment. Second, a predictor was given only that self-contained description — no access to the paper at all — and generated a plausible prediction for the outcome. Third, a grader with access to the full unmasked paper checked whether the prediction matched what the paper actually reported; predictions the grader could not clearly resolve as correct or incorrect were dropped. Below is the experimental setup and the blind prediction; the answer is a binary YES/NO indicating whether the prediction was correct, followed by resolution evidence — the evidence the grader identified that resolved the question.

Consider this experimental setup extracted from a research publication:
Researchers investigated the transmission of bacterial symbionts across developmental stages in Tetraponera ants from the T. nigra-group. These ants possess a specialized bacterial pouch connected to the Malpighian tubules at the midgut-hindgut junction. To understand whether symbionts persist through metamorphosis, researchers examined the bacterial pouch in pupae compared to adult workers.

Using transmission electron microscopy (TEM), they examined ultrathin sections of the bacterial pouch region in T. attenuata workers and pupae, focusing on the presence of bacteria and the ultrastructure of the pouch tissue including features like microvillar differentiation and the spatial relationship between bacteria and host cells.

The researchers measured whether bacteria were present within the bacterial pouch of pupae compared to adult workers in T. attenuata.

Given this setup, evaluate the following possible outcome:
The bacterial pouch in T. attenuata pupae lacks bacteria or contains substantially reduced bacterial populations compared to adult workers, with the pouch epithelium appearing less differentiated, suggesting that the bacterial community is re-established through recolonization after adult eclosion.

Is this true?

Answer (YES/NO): YES